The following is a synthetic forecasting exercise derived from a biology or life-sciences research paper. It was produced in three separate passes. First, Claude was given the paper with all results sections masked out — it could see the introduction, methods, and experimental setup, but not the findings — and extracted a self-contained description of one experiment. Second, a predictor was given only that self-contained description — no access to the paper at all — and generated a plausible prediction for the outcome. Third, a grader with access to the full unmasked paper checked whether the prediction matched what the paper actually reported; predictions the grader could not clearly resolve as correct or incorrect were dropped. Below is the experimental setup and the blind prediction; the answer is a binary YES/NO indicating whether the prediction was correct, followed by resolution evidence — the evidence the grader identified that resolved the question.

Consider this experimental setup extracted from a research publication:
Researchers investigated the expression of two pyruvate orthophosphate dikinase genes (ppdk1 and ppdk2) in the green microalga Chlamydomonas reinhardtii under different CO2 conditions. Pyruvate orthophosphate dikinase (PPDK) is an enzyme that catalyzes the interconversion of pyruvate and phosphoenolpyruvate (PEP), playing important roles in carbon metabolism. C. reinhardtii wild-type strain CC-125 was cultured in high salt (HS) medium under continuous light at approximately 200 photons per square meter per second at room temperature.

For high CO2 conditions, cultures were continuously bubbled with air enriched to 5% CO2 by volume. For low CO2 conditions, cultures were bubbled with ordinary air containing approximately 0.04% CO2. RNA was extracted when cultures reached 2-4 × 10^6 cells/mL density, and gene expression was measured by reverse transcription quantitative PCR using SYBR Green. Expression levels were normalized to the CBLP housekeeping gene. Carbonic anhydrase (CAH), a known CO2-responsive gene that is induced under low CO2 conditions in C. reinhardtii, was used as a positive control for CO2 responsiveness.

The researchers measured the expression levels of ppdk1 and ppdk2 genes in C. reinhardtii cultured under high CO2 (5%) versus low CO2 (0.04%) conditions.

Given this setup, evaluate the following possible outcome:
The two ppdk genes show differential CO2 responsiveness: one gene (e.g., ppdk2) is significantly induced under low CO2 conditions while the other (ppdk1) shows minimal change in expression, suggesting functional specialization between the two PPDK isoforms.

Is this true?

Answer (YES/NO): NO